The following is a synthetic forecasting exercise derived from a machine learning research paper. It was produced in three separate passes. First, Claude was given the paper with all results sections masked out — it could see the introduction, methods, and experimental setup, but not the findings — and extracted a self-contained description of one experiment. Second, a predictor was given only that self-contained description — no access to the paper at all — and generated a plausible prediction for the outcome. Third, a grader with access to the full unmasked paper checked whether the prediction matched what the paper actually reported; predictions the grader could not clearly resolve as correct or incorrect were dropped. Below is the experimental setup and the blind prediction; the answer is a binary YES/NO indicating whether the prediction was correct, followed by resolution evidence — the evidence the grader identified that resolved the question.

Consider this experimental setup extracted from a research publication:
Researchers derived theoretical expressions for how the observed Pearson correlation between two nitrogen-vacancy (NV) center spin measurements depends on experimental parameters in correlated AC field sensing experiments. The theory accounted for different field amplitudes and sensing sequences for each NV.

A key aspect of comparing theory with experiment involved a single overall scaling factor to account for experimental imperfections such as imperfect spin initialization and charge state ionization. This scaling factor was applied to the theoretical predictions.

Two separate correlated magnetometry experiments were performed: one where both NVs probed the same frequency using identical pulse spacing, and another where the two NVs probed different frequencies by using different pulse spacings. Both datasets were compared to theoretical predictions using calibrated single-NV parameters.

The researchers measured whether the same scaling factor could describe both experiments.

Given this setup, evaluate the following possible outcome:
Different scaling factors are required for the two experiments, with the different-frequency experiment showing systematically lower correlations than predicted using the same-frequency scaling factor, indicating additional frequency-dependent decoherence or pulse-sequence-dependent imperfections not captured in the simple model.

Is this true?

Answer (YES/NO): NO